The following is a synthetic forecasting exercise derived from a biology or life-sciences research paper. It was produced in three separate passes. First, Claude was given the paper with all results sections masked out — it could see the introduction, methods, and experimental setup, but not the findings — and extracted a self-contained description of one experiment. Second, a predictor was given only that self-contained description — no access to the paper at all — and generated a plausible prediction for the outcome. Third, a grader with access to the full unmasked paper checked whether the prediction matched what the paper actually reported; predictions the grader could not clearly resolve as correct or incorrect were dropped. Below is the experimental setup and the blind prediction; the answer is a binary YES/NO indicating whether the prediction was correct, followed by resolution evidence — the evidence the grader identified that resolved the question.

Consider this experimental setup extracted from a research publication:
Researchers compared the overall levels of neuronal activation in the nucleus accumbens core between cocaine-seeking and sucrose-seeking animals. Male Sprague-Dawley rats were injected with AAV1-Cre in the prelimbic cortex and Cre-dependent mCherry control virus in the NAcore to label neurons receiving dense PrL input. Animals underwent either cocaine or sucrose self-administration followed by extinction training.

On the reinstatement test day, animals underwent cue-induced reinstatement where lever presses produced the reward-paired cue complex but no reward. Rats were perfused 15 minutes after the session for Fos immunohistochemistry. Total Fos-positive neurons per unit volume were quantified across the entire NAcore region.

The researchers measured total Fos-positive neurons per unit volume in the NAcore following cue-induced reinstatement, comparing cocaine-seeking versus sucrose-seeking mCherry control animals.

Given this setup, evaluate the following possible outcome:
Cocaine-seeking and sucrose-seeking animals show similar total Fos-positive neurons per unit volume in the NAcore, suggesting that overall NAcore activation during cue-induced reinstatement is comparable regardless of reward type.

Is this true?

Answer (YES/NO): YES